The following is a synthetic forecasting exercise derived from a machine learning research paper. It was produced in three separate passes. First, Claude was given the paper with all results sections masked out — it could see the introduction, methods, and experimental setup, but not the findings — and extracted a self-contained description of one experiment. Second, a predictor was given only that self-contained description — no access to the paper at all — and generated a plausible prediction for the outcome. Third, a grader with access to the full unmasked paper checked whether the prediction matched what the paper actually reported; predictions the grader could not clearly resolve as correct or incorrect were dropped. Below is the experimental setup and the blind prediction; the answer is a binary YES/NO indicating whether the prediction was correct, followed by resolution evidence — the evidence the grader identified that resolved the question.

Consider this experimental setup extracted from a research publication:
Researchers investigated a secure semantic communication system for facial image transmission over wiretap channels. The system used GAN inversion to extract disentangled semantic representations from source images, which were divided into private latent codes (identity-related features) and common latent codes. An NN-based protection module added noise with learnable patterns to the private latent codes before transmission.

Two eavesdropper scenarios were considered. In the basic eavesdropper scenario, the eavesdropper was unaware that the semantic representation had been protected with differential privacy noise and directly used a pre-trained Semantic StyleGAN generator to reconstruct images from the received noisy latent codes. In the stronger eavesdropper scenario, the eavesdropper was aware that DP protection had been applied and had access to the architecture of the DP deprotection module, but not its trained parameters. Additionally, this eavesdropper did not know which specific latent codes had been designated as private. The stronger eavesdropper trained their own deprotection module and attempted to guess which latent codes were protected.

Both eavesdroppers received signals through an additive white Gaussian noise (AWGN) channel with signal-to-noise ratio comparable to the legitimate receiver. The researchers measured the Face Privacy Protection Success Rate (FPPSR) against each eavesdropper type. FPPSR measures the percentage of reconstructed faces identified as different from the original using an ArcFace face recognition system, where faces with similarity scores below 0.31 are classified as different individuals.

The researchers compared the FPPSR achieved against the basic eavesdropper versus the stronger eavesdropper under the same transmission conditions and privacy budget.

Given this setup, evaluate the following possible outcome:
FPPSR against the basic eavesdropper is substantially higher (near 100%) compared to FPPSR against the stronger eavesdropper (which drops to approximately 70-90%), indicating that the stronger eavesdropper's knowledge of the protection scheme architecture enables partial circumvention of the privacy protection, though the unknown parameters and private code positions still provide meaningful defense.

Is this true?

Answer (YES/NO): YES